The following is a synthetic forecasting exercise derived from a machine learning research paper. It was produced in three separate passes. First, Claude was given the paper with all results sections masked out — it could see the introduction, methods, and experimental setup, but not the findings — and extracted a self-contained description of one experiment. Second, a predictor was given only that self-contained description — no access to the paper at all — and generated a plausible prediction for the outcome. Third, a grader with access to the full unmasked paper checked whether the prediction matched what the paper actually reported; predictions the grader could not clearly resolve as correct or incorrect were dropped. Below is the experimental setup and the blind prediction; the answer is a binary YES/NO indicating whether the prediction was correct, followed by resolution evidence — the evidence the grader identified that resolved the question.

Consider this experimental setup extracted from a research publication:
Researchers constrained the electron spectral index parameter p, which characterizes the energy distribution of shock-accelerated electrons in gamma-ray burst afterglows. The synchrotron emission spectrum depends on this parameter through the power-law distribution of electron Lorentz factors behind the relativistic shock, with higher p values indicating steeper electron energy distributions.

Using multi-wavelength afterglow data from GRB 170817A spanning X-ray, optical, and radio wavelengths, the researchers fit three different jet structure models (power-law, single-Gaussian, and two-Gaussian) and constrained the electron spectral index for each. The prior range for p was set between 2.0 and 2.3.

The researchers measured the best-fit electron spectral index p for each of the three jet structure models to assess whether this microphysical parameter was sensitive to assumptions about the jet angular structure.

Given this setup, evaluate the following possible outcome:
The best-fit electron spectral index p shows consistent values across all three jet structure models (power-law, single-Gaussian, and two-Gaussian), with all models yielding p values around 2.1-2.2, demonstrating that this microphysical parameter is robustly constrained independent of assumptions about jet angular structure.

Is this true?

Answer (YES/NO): YES